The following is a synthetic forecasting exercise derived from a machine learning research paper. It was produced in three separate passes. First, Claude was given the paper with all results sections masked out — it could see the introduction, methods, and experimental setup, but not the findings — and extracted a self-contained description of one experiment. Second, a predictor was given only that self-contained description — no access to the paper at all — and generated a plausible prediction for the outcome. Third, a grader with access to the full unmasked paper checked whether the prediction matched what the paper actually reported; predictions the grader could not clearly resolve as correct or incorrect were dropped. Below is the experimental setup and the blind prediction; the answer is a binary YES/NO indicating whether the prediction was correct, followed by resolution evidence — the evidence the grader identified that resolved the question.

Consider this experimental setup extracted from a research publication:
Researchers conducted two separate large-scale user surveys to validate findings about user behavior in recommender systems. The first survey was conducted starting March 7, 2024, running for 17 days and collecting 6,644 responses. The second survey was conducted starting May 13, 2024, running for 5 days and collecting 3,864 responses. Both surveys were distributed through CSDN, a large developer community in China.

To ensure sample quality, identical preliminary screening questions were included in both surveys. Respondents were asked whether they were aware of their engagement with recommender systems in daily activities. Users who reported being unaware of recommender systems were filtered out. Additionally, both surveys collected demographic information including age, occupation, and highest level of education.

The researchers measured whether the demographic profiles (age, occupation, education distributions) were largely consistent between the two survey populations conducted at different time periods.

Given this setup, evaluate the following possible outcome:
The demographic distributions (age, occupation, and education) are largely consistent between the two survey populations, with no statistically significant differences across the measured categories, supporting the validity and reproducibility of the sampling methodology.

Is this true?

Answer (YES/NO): YES